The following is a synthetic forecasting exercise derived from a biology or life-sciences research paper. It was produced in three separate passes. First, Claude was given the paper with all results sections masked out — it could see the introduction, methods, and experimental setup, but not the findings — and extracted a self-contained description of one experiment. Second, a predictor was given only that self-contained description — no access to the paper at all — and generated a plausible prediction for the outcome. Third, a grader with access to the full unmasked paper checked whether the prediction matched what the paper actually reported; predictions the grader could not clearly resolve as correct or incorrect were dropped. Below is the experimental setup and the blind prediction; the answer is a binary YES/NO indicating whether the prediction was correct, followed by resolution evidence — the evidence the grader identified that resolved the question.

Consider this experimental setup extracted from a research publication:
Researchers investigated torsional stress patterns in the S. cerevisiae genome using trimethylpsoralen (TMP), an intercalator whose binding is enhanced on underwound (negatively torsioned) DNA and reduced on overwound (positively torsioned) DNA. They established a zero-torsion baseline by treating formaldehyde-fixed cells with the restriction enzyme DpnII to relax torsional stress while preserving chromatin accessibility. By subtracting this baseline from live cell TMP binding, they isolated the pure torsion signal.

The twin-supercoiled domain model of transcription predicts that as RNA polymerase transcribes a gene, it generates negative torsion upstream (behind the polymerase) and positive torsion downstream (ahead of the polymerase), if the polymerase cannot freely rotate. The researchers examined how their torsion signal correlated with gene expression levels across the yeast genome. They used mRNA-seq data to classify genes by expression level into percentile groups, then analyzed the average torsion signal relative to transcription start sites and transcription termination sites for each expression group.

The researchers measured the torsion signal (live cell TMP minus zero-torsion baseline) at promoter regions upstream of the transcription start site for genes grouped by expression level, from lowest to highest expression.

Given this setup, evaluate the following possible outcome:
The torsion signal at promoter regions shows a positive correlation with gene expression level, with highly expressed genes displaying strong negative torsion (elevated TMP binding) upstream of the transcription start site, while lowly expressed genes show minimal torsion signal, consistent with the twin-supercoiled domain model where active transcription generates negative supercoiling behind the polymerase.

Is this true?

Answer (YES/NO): YES